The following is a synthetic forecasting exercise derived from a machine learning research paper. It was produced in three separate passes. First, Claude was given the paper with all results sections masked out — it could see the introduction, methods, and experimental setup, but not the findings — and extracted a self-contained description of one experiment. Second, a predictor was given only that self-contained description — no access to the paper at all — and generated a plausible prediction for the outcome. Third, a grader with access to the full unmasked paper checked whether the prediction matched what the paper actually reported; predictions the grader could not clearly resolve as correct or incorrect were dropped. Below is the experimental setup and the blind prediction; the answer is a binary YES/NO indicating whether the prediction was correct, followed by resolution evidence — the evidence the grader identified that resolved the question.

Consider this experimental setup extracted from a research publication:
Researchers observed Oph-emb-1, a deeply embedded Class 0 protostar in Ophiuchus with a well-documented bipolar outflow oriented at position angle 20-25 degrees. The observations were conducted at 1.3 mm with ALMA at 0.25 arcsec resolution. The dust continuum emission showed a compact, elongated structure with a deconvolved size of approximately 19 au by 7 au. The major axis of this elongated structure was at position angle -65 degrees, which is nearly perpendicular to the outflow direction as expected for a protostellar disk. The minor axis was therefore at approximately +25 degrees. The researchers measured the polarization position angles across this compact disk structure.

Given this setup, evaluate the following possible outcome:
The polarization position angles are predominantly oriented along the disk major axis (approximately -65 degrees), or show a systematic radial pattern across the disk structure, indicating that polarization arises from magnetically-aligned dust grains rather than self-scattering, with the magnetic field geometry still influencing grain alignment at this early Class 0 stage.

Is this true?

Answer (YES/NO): NO